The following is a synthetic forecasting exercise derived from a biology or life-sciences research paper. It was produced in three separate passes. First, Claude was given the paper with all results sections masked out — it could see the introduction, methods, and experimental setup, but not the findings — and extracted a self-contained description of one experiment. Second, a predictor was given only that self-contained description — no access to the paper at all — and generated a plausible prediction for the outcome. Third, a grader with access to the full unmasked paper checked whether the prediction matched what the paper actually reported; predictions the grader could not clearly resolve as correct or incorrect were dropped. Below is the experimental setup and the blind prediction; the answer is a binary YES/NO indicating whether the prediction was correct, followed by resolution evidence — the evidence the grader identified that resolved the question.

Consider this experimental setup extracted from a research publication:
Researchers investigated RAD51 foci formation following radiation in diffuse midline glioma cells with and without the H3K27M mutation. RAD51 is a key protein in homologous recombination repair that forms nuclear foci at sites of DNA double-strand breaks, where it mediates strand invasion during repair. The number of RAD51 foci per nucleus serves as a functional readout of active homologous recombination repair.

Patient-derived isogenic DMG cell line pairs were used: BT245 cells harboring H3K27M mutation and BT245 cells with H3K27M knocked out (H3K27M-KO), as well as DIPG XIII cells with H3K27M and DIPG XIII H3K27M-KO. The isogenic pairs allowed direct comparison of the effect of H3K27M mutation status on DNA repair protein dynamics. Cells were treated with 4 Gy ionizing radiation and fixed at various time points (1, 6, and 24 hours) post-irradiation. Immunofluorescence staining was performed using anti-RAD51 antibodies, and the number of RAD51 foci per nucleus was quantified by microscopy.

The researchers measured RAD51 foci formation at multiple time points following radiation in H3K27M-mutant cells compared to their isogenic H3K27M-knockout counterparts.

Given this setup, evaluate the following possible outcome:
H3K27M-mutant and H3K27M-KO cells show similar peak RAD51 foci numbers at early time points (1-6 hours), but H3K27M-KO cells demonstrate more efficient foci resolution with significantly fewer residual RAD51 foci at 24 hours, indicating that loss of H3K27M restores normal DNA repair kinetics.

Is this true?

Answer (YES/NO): NO